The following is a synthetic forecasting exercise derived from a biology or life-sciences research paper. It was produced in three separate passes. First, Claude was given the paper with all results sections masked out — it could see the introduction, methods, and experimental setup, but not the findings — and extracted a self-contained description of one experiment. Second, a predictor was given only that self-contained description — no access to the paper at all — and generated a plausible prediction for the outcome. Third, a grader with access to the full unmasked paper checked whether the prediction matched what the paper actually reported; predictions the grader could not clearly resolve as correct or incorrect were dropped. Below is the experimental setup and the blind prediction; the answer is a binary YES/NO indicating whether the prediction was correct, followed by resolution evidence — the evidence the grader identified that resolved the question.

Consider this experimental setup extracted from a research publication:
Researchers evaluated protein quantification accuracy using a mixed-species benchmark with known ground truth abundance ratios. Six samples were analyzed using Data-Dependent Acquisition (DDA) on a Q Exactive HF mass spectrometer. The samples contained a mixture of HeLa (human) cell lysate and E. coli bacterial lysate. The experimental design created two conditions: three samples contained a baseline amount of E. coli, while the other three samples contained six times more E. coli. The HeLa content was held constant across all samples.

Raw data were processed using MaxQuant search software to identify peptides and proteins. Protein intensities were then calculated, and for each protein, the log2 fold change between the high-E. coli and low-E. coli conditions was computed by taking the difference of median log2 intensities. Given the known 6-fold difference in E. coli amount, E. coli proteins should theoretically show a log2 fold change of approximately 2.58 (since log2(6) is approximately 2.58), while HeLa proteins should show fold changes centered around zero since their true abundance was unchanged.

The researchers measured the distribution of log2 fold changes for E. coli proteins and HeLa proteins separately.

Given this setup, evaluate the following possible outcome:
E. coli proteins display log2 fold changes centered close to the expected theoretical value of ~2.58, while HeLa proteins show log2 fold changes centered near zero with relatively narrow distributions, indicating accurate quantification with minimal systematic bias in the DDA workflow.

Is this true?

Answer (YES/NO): YES